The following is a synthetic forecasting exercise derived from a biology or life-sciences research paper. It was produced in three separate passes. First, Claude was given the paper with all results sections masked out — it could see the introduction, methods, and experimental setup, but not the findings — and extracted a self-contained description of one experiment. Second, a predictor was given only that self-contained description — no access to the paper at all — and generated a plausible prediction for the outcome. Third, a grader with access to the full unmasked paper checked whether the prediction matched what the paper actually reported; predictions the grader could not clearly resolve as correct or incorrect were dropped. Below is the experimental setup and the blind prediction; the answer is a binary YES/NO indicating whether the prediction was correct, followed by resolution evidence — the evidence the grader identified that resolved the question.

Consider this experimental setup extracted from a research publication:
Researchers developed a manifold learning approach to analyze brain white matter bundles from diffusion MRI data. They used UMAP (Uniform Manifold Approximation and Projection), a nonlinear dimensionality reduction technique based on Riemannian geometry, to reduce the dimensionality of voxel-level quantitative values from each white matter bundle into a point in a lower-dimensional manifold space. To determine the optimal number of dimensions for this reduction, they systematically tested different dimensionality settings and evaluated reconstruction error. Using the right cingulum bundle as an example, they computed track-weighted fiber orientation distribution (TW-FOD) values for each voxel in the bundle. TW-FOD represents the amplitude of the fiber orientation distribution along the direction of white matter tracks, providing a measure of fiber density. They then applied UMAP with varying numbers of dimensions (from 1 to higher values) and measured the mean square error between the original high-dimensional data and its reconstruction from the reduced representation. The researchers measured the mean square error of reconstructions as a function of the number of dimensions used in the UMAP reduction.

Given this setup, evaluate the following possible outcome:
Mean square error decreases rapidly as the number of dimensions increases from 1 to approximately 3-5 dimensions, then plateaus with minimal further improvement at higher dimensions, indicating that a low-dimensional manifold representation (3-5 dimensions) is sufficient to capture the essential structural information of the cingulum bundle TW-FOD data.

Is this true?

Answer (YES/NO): YES